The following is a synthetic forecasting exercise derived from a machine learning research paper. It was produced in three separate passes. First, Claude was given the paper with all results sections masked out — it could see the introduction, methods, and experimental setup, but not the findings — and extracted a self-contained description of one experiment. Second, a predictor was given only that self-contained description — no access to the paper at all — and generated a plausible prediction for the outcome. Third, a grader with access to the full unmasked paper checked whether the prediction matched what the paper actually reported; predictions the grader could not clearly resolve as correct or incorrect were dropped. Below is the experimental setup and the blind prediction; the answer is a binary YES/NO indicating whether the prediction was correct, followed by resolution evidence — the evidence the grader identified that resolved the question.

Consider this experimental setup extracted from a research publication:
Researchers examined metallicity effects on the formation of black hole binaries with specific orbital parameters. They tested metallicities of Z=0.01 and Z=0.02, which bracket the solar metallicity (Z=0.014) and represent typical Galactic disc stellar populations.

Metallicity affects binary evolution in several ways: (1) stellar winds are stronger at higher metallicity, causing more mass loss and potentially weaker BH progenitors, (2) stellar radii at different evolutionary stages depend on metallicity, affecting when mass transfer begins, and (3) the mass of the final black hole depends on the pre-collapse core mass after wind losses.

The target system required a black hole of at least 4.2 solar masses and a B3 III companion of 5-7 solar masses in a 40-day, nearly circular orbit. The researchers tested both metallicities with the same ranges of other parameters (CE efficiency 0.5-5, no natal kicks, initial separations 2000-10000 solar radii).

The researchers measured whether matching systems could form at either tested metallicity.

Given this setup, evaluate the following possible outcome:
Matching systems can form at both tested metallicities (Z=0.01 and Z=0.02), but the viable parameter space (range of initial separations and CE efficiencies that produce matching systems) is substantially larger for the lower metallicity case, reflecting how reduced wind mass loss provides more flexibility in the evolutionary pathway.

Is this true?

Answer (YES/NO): NO